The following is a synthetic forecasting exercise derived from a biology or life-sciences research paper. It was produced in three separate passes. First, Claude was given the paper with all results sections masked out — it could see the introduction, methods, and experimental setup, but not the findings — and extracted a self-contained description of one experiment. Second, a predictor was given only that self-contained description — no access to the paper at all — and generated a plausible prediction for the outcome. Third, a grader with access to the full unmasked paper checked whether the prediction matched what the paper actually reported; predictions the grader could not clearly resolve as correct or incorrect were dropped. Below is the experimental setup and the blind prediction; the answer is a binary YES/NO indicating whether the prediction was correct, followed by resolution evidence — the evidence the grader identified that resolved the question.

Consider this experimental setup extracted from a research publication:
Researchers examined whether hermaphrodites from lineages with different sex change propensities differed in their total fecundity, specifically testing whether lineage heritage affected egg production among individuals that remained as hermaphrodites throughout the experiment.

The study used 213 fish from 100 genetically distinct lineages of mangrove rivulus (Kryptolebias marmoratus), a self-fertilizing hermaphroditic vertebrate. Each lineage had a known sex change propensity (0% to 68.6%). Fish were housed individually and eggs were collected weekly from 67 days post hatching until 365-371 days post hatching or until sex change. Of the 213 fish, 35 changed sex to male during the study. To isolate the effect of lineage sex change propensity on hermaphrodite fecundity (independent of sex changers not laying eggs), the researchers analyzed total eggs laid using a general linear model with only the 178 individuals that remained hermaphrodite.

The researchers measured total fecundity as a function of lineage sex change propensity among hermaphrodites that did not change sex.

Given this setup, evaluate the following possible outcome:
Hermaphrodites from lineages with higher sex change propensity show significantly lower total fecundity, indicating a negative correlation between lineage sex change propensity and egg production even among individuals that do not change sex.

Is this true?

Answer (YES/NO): YES